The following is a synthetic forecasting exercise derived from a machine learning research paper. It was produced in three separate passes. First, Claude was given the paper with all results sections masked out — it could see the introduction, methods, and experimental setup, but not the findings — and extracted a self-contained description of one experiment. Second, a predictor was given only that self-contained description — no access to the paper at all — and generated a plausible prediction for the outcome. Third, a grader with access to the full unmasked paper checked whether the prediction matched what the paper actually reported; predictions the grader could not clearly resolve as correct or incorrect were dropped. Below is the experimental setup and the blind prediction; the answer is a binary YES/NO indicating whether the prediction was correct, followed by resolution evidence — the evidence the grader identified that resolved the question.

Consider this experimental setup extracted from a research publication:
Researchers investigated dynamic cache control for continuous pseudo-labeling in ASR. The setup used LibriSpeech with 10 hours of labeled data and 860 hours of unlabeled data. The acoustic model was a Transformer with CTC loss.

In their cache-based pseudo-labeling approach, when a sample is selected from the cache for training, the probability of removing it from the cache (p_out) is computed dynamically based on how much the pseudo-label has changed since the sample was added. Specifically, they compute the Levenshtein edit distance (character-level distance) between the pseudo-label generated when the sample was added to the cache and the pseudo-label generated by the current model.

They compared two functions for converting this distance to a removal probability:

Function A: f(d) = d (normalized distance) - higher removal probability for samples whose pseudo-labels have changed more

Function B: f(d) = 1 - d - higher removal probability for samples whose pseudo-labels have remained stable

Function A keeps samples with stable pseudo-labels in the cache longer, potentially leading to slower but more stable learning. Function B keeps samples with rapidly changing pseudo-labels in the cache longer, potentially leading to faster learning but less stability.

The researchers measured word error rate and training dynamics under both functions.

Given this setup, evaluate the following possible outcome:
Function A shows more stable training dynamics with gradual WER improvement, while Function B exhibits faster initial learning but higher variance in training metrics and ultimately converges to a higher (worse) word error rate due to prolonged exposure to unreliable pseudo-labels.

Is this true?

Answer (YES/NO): NO